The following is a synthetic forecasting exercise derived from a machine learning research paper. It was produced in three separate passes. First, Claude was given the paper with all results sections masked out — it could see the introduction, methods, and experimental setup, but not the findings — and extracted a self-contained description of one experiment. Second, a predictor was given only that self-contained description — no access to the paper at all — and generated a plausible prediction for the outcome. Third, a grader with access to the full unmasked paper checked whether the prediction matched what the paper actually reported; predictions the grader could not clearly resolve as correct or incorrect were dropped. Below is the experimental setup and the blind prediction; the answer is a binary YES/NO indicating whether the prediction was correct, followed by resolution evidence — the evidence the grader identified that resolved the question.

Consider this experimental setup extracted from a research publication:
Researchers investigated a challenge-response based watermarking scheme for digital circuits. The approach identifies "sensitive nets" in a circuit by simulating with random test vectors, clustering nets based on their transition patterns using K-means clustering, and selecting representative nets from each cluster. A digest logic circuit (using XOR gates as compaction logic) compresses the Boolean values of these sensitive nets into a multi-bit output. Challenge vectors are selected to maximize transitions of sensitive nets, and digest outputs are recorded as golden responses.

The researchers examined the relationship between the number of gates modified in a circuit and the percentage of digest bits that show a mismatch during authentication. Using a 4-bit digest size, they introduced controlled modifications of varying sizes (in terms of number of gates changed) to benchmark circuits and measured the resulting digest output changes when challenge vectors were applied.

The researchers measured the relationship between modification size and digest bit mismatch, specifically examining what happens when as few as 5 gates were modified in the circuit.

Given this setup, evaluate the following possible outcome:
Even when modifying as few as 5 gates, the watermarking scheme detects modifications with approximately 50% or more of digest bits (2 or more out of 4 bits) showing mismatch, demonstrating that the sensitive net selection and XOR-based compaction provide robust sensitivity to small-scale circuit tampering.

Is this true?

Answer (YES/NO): NO